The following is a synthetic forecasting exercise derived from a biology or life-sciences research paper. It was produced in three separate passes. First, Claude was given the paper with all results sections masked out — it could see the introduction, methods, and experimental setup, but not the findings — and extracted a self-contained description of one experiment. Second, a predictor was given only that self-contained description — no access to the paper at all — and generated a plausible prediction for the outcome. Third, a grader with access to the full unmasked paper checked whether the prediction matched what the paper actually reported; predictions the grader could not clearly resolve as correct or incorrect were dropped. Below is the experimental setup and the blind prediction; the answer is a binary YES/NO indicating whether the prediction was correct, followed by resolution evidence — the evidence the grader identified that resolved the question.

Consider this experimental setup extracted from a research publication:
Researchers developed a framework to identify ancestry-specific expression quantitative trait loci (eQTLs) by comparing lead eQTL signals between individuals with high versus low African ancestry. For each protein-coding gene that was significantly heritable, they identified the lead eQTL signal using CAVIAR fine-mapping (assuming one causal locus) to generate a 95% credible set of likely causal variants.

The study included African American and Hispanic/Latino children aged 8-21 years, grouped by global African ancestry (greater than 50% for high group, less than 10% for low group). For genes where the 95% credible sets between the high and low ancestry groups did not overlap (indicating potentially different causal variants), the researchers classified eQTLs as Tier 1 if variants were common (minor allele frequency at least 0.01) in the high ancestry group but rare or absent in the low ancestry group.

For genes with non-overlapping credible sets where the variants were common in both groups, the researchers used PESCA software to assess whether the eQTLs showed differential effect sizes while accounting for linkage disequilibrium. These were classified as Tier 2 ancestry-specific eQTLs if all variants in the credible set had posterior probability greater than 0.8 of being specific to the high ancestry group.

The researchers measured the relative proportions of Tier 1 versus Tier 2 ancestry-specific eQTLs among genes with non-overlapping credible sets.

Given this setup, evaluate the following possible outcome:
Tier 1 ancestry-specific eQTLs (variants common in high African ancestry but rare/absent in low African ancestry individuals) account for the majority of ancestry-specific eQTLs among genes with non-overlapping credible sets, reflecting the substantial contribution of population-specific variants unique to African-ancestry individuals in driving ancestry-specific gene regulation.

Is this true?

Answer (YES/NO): YES